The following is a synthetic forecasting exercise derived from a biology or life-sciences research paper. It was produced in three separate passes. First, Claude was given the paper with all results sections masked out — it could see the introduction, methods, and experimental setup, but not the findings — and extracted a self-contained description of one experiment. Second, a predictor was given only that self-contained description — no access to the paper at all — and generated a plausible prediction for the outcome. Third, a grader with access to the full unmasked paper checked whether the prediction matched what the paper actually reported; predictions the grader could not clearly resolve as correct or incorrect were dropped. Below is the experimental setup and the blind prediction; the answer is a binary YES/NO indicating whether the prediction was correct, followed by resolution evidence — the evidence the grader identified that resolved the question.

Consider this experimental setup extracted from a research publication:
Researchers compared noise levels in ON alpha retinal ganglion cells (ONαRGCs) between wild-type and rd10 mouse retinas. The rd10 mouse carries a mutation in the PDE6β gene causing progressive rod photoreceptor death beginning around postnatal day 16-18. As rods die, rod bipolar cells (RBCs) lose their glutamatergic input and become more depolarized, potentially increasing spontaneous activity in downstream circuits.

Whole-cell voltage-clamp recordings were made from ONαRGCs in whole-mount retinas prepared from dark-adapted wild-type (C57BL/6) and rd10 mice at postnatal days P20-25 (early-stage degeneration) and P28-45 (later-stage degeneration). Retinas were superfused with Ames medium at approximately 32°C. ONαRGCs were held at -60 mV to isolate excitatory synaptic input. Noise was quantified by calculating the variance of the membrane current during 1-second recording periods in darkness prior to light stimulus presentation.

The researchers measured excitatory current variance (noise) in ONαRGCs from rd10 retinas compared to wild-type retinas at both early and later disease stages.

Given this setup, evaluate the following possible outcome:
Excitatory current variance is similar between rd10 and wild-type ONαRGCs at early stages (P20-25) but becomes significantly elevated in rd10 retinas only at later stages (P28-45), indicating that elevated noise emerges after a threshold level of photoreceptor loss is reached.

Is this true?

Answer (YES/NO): NO